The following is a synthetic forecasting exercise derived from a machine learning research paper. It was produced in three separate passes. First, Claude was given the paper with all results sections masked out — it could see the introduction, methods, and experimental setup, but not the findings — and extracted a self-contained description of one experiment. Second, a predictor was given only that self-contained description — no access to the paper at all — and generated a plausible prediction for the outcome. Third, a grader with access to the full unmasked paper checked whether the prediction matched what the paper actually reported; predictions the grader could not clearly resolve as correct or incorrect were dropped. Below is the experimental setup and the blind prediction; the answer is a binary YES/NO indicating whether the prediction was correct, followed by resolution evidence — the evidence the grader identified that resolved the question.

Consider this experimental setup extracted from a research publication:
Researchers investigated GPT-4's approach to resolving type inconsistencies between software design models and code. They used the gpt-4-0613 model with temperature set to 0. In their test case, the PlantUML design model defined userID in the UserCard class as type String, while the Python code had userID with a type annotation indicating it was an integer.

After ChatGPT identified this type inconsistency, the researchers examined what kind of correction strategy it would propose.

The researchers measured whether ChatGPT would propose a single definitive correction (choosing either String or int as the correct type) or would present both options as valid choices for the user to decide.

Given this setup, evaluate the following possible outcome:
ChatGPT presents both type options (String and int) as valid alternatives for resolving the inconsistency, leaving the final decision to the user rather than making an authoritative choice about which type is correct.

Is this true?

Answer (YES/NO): YES